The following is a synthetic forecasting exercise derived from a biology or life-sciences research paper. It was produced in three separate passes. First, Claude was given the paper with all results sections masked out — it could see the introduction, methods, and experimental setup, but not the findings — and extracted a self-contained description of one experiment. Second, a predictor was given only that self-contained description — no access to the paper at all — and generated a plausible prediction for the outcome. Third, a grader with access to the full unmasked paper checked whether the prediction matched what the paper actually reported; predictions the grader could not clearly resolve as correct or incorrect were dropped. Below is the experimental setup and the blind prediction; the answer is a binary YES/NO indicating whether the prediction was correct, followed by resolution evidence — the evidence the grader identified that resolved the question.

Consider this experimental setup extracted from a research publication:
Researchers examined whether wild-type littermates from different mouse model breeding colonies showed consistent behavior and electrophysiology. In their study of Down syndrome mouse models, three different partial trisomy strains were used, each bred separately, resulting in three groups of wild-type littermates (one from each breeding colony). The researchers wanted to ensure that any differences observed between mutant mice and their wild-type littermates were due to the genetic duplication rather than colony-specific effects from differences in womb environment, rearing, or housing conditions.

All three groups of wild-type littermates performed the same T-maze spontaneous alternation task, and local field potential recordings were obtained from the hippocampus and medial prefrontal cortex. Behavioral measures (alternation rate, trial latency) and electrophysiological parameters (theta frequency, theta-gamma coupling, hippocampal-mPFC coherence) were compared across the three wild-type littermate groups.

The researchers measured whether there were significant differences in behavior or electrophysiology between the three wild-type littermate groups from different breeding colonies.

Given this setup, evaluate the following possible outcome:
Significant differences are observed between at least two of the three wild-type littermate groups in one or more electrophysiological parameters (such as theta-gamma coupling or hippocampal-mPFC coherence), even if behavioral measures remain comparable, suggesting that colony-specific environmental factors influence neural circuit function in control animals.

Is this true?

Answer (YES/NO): NO